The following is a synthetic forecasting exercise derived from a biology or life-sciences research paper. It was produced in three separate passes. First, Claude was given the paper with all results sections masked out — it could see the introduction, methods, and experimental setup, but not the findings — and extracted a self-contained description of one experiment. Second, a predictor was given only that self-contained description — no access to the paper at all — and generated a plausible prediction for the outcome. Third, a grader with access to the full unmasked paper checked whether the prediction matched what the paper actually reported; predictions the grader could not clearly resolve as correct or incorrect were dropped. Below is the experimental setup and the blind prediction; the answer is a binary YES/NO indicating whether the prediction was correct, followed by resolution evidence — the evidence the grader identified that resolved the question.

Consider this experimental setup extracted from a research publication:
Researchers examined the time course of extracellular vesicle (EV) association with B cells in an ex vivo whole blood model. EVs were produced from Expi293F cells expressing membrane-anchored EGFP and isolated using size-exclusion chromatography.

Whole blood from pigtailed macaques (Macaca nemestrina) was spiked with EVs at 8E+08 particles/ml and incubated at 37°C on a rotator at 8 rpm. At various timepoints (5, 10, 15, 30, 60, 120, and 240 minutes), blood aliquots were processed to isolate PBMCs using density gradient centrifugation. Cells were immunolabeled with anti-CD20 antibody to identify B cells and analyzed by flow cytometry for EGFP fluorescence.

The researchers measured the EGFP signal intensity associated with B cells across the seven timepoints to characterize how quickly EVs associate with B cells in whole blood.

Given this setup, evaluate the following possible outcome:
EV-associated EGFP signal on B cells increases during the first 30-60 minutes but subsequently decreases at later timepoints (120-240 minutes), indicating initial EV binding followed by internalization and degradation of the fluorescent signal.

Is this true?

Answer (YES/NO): NO